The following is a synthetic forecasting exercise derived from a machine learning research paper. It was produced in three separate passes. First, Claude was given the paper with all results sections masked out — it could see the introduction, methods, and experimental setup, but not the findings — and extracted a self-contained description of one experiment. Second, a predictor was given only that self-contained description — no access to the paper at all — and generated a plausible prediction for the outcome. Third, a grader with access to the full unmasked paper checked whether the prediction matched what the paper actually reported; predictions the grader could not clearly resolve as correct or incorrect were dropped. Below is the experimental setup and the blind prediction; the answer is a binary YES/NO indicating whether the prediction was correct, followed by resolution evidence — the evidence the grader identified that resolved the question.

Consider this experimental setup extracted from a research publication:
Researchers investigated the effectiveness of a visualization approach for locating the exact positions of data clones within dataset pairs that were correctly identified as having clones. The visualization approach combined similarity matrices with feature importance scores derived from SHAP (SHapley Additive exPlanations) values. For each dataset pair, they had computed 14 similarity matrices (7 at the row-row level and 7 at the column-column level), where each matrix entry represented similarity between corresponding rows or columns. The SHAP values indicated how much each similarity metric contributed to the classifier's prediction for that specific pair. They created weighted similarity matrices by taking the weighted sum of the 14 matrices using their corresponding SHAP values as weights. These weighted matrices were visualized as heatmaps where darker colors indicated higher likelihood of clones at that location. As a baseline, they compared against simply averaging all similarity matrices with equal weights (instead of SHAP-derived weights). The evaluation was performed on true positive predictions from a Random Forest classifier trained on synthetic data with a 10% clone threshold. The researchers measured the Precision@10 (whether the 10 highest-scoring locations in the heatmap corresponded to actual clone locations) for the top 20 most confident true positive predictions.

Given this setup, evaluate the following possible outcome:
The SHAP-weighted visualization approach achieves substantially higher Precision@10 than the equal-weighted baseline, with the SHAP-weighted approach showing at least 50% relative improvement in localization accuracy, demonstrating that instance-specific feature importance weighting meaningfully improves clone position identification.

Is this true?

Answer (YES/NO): YES